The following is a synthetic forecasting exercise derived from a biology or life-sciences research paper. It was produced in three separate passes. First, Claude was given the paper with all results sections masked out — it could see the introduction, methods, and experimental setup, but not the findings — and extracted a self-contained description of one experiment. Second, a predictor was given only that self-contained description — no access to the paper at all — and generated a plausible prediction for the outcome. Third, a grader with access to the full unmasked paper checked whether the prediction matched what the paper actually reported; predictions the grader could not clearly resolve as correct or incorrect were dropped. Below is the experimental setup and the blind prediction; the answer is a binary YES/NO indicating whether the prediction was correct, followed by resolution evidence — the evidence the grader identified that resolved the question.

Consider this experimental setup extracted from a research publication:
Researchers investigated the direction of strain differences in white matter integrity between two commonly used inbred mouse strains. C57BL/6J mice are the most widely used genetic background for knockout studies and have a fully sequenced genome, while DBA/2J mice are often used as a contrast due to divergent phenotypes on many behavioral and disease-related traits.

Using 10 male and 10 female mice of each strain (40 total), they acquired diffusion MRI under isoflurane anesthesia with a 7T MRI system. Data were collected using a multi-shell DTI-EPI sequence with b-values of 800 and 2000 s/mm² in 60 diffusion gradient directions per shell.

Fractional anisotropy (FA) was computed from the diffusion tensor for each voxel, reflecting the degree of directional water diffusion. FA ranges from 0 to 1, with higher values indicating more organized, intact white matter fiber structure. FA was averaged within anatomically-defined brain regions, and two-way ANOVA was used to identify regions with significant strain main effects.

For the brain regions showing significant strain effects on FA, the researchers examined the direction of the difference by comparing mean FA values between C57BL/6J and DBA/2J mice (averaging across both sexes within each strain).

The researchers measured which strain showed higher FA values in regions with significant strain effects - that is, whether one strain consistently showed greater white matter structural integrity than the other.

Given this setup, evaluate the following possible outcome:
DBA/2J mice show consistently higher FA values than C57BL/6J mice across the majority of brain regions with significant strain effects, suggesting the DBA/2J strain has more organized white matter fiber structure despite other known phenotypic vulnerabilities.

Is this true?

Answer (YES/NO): NO